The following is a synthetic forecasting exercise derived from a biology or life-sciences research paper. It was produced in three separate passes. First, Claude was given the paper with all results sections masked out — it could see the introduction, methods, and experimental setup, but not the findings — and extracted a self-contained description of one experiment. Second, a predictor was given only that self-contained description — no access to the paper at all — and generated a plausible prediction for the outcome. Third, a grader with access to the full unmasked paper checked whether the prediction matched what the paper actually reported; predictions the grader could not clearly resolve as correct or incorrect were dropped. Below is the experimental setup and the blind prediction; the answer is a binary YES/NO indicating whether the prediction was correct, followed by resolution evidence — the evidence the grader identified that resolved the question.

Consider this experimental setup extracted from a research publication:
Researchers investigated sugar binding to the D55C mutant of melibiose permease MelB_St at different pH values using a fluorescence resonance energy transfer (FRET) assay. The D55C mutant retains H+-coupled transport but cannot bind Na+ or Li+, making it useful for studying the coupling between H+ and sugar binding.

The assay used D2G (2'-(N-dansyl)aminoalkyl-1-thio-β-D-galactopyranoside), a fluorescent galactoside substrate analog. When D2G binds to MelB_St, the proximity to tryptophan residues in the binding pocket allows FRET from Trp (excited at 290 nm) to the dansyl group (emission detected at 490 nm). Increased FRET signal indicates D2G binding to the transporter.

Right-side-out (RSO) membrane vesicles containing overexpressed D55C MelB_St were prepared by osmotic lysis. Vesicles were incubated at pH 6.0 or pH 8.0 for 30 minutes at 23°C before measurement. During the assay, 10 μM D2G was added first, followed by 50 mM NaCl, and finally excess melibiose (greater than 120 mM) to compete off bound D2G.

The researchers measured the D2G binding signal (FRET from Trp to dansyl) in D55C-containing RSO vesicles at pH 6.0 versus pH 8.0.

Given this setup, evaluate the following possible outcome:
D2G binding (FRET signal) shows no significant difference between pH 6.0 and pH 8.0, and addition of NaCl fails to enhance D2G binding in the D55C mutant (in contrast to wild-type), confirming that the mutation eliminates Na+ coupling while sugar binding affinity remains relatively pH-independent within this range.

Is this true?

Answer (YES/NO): YES